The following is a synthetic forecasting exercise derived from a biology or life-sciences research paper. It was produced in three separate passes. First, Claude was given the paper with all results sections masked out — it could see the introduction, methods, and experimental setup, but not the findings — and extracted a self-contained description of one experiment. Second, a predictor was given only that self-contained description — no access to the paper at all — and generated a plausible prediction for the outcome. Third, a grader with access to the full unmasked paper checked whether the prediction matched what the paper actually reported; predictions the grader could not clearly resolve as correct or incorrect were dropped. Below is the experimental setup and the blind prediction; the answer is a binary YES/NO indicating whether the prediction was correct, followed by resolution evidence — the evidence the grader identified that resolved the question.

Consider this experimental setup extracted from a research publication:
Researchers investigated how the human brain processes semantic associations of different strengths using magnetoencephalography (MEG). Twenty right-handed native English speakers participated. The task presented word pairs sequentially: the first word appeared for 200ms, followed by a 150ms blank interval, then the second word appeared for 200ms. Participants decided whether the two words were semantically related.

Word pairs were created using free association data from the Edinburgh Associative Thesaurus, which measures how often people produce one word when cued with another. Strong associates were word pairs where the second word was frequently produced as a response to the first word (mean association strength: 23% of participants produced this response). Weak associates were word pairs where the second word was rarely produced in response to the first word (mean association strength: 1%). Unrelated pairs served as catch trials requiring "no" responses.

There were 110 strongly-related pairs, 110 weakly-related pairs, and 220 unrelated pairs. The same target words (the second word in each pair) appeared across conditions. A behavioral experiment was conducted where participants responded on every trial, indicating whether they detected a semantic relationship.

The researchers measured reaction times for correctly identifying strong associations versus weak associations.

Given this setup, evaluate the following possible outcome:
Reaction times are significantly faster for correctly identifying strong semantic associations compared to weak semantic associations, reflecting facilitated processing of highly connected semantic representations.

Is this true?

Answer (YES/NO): YES